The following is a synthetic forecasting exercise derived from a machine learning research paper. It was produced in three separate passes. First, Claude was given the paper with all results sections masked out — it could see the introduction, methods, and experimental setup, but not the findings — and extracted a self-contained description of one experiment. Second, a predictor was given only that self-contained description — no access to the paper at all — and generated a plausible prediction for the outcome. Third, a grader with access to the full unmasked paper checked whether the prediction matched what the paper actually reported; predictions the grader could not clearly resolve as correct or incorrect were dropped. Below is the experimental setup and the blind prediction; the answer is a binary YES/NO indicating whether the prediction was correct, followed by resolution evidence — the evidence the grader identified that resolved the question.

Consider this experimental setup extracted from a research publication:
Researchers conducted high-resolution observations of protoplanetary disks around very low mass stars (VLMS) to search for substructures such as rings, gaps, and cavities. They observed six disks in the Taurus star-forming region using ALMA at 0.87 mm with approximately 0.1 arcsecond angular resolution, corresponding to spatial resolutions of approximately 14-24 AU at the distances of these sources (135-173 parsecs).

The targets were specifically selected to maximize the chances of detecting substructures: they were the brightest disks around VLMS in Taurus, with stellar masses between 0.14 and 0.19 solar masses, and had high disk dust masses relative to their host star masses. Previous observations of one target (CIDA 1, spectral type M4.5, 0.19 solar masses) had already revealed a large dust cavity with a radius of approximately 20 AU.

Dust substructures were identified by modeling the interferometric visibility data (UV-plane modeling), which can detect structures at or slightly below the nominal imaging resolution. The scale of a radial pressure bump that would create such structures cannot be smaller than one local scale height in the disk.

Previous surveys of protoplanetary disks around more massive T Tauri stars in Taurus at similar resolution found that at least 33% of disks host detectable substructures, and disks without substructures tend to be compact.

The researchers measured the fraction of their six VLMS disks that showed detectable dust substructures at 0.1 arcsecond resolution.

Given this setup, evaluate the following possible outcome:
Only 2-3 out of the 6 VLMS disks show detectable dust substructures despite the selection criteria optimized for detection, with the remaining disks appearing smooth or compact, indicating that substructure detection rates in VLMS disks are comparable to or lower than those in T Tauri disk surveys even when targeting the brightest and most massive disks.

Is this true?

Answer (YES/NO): NO